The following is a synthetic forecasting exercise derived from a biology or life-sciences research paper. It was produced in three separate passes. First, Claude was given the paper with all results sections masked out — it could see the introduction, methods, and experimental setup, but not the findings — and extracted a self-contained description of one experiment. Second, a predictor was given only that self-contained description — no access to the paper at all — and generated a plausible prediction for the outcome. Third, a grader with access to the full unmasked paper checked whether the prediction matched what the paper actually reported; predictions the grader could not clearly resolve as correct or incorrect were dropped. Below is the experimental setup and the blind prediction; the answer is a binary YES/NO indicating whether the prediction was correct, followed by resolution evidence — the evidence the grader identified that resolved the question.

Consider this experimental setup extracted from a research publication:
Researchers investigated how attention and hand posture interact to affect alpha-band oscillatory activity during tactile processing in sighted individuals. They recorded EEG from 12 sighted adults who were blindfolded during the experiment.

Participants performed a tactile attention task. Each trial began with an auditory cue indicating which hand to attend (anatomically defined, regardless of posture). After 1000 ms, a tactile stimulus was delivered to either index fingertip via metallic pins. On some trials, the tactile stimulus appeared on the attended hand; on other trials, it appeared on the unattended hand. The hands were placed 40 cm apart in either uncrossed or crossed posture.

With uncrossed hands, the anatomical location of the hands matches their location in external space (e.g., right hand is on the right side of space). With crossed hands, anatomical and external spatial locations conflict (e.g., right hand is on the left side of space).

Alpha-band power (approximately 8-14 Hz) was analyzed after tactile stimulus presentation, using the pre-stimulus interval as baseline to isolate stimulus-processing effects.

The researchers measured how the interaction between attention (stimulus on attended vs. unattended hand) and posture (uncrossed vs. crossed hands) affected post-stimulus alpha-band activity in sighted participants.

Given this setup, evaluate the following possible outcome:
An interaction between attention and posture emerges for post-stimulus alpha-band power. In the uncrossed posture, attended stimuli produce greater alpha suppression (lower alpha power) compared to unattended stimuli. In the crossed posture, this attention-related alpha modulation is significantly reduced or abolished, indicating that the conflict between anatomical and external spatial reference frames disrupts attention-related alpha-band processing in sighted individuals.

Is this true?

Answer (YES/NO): YES